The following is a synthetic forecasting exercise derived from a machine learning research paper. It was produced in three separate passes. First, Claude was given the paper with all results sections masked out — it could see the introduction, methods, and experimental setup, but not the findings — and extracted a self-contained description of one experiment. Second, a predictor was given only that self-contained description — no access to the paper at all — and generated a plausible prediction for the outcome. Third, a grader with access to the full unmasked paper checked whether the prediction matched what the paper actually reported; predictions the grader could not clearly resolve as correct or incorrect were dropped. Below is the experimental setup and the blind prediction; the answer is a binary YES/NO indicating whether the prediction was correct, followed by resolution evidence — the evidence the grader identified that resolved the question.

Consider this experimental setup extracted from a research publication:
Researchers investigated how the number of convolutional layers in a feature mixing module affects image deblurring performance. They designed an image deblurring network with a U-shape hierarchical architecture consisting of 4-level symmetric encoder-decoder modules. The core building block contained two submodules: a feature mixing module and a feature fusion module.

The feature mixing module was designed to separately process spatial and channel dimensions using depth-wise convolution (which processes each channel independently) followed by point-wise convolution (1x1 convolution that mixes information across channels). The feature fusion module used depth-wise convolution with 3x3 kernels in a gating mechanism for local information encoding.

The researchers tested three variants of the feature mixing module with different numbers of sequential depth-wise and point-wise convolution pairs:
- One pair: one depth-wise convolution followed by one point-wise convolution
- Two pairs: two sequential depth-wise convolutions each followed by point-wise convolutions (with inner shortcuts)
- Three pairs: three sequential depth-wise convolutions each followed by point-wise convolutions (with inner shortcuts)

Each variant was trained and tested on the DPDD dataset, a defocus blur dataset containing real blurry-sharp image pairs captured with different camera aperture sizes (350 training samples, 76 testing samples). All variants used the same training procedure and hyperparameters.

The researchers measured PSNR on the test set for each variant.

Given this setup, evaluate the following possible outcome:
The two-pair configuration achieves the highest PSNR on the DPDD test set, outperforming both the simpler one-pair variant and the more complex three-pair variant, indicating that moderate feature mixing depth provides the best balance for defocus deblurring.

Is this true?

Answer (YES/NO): YES